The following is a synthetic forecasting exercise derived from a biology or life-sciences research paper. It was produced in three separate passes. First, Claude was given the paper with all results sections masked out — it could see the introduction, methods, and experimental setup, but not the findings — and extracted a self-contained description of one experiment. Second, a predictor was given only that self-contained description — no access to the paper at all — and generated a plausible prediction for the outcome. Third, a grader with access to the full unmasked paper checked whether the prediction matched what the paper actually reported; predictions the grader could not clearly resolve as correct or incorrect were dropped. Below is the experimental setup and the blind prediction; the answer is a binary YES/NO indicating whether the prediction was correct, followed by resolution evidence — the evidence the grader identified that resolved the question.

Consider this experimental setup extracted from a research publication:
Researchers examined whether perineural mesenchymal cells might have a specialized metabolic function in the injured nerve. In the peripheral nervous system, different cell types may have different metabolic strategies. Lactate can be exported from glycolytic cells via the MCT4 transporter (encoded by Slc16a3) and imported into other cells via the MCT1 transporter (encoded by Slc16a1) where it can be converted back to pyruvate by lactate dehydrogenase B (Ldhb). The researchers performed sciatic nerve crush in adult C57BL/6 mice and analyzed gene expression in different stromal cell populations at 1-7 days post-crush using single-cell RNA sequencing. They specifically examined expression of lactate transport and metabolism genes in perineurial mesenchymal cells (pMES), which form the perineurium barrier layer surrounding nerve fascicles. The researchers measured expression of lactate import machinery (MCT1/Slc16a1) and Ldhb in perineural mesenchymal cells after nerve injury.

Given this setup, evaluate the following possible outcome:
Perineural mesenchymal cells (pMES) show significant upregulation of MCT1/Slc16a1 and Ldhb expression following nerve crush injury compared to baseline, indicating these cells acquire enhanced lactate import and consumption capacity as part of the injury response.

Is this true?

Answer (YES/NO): NO